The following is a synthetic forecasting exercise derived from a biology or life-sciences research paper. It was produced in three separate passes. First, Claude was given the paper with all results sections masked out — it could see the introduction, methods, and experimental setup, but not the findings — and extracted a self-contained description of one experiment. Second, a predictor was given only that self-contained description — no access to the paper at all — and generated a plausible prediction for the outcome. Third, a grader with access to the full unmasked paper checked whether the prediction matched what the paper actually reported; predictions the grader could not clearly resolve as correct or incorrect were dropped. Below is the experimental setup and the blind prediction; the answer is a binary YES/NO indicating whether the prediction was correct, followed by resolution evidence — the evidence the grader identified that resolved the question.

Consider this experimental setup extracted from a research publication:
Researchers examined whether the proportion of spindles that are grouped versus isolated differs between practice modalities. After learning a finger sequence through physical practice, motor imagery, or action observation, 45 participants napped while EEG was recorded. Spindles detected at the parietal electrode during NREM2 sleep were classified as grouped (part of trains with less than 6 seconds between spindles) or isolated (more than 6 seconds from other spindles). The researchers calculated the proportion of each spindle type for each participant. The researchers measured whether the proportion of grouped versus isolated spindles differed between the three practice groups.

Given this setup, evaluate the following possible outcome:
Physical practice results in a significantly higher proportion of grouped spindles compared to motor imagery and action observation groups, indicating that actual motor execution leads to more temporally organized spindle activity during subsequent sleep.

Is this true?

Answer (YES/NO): NO